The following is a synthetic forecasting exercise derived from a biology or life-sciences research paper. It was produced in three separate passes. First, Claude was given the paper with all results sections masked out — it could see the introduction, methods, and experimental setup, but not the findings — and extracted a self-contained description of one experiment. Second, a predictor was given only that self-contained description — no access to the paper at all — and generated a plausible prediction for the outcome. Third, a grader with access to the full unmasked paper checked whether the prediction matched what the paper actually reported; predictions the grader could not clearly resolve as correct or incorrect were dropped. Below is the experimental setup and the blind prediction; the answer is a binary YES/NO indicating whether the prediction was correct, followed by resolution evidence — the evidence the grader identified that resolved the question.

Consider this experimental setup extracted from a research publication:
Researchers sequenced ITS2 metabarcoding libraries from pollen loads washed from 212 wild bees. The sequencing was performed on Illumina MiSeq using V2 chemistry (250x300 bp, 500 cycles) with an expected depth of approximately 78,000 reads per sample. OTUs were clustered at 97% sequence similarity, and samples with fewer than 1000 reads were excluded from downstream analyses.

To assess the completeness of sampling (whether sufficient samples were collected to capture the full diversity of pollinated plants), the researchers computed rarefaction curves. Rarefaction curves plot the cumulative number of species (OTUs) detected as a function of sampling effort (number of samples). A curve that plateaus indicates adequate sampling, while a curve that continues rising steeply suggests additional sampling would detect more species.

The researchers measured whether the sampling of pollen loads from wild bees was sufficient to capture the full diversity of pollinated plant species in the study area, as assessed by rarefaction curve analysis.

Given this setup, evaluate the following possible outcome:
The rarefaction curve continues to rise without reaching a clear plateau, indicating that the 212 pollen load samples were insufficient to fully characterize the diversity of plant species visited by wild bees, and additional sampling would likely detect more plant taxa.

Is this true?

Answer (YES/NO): NO